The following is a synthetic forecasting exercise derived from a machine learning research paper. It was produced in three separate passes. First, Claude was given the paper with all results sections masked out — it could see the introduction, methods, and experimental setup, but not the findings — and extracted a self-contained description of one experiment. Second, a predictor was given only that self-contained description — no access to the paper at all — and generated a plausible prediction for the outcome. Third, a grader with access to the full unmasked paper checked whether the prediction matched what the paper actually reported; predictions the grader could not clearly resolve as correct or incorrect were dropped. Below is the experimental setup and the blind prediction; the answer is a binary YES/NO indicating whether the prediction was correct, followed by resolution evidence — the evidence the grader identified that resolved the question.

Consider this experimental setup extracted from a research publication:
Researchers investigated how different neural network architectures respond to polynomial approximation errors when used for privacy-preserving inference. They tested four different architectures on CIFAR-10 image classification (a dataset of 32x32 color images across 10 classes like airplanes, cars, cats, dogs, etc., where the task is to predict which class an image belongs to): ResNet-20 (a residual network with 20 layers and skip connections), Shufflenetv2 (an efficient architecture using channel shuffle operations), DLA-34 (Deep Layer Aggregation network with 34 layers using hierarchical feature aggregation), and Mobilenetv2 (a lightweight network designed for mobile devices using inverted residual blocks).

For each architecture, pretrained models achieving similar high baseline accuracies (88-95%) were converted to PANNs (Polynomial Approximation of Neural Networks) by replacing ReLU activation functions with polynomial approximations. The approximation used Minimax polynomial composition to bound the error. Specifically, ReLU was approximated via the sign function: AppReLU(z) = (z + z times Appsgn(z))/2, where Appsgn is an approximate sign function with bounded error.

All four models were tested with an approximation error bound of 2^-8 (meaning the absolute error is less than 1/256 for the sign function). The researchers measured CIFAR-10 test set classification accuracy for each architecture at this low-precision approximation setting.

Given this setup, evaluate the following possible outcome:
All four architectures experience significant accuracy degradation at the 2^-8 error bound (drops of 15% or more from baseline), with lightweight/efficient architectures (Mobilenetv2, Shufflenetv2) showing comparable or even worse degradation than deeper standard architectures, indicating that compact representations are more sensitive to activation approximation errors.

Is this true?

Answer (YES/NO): NO